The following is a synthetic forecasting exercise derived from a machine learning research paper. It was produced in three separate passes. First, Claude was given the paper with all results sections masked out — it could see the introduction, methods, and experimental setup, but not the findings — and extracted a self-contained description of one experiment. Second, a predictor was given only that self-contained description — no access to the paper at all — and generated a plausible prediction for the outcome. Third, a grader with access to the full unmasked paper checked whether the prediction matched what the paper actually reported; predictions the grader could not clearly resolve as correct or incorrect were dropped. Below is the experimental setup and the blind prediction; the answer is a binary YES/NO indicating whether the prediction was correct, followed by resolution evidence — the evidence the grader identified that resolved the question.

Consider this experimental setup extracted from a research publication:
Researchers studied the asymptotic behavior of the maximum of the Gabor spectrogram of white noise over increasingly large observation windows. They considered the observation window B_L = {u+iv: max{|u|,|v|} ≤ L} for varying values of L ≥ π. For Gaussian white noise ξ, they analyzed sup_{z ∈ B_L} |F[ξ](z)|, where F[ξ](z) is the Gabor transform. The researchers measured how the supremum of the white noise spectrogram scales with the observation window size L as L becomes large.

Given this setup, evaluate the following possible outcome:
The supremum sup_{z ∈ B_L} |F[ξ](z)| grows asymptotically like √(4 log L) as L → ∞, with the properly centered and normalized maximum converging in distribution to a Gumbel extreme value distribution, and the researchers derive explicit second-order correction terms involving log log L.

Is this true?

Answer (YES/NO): NO